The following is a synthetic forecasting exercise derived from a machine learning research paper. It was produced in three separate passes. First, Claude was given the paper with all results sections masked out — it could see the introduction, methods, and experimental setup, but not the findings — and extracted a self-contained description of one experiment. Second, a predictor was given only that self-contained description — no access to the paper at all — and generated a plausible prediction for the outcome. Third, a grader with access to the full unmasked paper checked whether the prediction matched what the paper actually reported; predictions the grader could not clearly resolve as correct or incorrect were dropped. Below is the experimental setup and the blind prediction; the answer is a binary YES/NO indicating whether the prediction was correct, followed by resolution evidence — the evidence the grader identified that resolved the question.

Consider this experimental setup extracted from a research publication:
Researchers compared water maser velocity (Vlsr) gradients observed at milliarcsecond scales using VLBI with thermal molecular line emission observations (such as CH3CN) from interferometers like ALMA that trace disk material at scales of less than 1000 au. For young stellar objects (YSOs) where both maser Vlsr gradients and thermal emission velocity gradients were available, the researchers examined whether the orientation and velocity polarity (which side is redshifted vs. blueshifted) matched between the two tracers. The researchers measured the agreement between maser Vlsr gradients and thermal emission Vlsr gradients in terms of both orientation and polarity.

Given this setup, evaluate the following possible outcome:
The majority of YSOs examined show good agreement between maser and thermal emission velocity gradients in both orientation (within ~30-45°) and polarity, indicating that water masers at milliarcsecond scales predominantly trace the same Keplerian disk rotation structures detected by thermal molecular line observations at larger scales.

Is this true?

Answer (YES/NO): NO